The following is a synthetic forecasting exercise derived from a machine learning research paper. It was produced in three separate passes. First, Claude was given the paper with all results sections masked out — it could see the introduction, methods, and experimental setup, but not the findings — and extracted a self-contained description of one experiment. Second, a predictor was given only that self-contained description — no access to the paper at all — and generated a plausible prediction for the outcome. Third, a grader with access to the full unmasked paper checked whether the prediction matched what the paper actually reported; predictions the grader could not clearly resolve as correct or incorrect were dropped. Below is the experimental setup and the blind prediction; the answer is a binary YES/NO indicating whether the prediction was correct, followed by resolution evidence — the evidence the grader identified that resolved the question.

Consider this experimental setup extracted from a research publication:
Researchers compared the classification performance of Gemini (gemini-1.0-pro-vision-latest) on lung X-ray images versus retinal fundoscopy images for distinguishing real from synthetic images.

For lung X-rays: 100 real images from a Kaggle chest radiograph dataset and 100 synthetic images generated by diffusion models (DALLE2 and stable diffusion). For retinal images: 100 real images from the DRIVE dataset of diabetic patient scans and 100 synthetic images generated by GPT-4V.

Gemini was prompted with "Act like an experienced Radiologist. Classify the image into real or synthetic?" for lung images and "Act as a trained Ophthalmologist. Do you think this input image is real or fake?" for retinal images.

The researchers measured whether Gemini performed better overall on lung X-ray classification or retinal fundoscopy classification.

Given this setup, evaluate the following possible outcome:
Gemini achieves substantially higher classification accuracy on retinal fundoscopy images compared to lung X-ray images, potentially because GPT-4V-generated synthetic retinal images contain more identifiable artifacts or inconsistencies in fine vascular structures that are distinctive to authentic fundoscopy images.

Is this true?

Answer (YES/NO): NO